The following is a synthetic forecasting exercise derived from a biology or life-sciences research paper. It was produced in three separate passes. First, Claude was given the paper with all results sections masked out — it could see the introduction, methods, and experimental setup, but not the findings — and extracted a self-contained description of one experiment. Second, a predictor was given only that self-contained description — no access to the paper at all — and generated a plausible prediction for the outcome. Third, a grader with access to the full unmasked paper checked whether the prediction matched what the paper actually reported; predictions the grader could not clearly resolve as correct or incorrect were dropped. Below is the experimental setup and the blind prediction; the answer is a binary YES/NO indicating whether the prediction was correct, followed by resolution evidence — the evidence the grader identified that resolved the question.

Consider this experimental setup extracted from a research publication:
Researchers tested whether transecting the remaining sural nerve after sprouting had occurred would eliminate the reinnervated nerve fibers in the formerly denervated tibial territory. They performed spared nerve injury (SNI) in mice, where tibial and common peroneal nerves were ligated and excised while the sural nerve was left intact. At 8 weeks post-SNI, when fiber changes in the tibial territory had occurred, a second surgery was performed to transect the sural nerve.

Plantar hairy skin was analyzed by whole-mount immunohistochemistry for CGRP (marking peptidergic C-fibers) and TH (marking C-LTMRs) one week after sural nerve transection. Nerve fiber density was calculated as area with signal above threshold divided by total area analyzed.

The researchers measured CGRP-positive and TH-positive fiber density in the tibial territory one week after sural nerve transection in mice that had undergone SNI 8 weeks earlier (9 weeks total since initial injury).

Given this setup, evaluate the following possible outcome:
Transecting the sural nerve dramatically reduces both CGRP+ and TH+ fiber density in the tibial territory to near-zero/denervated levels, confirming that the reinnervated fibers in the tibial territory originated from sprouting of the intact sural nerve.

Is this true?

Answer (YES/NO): NO